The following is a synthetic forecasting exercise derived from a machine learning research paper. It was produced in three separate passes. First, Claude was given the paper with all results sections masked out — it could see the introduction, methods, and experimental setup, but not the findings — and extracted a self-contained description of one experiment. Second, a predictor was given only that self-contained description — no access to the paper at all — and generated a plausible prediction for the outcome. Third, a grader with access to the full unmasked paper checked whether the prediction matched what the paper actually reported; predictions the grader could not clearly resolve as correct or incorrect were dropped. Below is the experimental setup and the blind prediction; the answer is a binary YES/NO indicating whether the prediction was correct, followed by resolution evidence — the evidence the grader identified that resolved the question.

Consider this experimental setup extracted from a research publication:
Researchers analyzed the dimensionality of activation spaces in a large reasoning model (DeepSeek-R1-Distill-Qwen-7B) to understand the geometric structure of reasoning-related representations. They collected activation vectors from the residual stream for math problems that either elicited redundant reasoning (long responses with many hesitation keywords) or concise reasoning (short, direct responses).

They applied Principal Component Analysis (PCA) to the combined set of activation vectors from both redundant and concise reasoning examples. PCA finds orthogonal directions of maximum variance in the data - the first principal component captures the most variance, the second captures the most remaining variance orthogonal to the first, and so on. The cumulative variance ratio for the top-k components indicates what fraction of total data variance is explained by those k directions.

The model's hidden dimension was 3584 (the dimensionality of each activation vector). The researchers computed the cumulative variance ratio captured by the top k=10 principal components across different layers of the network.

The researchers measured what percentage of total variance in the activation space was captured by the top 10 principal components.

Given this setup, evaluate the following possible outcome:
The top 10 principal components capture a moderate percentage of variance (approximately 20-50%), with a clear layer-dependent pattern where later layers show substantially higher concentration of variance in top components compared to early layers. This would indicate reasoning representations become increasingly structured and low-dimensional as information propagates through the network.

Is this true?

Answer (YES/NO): NO